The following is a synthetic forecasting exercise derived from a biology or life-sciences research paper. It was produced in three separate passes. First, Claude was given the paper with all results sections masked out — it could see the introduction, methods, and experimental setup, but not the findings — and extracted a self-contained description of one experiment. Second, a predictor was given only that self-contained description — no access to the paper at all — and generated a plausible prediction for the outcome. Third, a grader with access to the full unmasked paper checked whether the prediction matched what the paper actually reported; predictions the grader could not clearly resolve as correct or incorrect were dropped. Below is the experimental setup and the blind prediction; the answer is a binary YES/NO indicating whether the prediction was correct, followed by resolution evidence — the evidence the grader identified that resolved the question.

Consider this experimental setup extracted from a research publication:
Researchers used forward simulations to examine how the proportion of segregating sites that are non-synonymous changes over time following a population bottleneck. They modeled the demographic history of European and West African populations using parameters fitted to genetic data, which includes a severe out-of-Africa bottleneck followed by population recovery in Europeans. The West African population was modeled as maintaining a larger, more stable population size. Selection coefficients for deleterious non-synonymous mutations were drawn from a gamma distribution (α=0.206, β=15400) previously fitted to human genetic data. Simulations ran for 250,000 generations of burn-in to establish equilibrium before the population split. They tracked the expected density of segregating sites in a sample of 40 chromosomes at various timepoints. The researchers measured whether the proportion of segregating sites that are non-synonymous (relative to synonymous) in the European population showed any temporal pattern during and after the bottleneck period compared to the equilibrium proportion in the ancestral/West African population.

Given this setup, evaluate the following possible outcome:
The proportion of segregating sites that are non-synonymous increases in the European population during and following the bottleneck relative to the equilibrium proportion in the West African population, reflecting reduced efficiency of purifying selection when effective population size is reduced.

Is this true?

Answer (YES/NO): NO